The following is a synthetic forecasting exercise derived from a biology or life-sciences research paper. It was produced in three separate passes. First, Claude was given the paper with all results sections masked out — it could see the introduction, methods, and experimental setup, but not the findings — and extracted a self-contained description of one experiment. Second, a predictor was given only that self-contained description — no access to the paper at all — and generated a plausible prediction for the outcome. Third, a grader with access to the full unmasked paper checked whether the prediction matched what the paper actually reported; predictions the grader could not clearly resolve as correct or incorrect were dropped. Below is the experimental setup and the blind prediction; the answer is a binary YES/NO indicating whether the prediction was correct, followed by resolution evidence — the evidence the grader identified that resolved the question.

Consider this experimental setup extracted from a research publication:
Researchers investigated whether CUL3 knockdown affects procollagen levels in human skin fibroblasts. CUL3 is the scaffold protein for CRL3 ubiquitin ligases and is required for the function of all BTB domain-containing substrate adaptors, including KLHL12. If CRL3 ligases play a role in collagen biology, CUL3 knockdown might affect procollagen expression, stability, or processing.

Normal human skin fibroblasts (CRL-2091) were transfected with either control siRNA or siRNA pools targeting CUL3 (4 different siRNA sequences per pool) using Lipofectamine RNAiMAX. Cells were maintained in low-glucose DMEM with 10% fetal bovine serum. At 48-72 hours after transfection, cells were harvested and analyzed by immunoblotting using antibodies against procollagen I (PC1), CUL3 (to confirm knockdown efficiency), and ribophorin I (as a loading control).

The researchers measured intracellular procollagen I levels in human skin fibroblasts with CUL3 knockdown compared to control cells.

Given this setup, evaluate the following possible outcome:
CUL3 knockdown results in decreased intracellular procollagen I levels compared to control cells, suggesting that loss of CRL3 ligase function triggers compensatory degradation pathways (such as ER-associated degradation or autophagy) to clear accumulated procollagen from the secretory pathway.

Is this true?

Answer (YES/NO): NO